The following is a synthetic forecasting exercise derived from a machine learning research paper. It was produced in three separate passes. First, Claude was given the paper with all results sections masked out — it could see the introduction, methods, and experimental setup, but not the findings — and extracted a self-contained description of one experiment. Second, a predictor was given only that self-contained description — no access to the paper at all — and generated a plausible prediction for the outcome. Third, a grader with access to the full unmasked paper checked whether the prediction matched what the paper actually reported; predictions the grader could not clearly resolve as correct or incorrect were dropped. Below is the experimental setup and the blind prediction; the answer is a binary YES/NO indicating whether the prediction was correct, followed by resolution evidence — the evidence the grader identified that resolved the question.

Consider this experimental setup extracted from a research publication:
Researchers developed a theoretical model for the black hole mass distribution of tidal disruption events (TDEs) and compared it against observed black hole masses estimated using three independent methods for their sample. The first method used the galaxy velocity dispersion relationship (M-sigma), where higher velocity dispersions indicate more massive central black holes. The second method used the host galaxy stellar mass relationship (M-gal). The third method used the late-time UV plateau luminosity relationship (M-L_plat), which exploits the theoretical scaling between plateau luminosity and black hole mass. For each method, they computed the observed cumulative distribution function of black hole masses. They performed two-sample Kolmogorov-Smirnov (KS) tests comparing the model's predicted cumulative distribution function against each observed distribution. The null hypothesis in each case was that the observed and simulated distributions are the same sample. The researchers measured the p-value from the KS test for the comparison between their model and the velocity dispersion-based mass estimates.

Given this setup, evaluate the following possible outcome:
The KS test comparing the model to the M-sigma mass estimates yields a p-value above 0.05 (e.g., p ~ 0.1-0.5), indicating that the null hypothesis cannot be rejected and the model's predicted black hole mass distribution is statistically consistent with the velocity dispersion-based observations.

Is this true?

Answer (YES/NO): NO